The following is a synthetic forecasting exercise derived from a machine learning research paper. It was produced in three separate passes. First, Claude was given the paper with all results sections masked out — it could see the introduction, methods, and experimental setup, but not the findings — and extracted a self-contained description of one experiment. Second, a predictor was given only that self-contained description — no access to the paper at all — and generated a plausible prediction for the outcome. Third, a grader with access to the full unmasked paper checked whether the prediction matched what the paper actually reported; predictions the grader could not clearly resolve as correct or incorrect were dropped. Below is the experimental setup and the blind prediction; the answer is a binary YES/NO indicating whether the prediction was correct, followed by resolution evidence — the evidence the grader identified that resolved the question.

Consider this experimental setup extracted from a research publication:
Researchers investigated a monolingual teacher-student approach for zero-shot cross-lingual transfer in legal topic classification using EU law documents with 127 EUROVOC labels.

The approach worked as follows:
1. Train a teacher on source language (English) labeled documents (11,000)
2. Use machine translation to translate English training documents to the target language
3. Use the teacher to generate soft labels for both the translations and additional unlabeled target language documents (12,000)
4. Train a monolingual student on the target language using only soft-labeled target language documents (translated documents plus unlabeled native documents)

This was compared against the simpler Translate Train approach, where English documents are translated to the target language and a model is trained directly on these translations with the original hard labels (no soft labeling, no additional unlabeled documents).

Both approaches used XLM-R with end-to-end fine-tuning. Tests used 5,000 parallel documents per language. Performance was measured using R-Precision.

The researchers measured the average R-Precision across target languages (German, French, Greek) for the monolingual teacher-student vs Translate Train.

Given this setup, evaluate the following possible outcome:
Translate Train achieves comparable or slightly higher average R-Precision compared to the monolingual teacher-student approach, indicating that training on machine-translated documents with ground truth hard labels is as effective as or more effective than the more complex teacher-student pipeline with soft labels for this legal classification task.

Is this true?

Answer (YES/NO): NO